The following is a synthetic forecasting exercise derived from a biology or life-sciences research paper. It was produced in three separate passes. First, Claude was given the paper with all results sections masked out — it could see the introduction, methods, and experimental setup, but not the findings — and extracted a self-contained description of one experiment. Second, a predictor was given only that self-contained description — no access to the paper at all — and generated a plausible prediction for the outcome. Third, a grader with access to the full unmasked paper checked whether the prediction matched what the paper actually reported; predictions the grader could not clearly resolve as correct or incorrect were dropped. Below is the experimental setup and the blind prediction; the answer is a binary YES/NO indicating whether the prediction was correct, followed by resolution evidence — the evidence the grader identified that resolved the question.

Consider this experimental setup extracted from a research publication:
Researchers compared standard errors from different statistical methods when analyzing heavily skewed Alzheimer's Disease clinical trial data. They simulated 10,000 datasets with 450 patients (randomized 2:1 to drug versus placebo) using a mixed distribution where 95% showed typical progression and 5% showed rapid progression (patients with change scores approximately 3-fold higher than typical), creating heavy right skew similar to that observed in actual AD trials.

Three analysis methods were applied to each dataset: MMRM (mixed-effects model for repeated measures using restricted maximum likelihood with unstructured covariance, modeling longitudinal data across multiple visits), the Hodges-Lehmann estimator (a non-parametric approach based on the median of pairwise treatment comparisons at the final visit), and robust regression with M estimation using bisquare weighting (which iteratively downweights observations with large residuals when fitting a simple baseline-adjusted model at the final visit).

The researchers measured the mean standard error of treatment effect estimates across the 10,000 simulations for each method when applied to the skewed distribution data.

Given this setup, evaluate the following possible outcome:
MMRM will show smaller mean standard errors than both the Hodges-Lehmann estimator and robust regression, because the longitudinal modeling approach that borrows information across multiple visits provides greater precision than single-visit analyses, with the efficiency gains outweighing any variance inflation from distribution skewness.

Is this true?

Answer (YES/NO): NO